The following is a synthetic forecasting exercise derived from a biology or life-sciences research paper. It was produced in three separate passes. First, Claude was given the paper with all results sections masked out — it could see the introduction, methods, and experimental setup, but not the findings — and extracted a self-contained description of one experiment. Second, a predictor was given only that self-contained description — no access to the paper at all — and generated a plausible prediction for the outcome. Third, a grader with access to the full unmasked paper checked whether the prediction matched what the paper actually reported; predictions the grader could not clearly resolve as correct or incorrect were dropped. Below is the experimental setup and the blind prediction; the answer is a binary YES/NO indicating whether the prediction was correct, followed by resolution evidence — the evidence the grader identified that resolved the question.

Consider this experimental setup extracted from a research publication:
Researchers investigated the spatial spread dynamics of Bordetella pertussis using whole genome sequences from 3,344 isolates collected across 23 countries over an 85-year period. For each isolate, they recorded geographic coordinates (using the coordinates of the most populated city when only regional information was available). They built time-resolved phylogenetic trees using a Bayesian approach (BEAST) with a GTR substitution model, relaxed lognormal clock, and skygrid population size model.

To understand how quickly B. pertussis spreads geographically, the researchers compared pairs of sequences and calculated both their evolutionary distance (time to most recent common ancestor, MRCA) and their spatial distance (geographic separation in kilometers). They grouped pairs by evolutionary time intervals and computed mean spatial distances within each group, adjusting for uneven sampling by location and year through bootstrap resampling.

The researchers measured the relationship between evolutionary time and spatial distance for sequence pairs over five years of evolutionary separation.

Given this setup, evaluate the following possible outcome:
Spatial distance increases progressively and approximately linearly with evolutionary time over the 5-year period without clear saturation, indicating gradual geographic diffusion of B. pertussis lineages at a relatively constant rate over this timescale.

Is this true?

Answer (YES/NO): NO